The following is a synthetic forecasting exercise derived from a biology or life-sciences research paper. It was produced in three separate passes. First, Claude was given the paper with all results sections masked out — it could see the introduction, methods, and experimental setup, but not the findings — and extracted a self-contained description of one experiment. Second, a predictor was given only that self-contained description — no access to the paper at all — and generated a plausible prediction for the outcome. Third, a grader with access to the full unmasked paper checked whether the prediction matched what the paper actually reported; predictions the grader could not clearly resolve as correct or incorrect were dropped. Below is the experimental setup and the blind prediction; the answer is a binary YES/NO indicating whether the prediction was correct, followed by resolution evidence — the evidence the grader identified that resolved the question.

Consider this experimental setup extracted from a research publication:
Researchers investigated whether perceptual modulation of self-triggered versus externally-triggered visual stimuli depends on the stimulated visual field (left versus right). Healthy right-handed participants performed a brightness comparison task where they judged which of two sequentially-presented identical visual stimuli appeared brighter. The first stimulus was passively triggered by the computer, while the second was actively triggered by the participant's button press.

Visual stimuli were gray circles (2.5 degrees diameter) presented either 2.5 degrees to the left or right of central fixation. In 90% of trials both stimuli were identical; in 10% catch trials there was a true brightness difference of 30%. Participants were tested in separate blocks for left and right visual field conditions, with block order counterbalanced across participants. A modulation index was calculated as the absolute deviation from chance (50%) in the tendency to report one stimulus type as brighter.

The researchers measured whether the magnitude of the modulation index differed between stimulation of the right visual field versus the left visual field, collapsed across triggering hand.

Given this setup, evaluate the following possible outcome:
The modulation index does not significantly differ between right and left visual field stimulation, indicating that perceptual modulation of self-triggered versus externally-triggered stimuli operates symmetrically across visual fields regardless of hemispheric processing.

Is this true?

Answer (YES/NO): YES